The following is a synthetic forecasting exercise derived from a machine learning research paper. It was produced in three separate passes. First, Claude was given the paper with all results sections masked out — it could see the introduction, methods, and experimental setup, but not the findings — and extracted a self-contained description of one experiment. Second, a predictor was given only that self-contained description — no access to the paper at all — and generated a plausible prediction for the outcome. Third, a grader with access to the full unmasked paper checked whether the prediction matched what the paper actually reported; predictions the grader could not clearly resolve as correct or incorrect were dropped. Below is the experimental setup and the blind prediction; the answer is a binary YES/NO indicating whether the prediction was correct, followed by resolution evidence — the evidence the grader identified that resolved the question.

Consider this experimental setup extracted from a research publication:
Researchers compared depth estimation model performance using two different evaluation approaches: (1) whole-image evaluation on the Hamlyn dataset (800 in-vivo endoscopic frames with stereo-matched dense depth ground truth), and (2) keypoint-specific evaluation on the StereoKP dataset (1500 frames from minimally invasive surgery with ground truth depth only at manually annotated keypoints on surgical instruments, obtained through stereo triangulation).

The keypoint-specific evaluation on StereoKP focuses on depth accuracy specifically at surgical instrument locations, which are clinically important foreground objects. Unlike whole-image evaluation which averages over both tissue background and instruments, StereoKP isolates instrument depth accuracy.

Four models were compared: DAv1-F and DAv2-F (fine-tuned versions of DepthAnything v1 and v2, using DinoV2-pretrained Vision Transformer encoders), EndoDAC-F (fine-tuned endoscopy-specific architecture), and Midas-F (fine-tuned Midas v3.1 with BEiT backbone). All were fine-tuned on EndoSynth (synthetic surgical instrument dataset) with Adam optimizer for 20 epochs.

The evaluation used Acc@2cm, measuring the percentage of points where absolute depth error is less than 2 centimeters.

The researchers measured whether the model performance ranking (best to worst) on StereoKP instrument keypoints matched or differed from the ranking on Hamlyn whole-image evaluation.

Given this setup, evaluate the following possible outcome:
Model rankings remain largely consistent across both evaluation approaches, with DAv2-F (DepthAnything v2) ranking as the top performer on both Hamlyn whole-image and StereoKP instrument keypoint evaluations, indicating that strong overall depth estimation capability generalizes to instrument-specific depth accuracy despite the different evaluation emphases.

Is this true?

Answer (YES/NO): NO